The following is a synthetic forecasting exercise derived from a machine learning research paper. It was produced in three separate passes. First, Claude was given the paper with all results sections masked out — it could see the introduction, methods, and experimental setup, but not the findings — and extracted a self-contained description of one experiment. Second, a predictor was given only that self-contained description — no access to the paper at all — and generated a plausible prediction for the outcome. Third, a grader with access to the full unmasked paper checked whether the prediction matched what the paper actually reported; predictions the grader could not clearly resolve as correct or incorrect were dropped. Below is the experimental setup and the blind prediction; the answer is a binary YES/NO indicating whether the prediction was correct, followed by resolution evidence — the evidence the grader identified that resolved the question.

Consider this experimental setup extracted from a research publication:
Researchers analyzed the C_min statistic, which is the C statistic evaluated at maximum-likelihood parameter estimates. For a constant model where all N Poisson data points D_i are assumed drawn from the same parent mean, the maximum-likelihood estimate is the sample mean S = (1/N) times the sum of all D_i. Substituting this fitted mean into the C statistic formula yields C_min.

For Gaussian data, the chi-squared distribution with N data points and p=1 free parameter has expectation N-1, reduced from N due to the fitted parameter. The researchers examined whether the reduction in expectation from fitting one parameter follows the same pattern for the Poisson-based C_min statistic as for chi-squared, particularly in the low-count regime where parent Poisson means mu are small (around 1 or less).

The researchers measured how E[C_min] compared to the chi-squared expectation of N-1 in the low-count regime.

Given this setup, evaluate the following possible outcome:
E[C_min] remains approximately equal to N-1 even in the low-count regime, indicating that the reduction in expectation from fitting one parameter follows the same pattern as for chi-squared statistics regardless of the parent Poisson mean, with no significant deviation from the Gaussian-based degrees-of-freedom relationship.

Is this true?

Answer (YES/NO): NO